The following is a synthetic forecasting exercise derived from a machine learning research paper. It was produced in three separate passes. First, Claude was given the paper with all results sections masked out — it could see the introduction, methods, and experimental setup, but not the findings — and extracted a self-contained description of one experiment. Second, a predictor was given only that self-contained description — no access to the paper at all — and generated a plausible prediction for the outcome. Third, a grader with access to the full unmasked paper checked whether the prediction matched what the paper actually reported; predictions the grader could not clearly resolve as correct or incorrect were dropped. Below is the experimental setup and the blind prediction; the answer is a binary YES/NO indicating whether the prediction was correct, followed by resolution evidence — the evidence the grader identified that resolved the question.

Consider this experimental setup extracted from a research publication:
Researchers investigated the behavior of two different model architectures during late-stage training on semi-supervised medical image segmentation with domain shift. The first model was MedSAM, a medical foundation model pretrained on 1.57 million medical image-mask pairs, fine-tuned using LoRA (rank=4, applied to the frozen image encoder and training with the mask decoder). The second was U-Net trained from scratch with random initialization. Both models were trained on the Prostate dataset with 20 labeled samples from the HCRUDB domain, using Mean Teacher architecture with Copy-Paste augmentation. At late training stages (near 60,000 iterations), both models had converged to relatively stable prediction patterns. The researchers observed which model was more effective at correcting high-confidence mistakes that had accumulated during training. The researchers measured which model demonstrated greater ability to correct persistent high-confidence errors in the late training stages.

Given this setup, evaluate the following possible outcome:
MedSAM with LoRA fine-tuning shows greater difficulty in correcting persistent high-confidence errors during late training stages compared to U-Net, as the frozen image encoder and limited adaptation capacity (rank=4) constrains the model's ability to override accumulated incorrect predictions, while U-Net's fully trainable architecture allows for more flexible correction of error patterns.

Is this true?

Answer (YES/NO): NO